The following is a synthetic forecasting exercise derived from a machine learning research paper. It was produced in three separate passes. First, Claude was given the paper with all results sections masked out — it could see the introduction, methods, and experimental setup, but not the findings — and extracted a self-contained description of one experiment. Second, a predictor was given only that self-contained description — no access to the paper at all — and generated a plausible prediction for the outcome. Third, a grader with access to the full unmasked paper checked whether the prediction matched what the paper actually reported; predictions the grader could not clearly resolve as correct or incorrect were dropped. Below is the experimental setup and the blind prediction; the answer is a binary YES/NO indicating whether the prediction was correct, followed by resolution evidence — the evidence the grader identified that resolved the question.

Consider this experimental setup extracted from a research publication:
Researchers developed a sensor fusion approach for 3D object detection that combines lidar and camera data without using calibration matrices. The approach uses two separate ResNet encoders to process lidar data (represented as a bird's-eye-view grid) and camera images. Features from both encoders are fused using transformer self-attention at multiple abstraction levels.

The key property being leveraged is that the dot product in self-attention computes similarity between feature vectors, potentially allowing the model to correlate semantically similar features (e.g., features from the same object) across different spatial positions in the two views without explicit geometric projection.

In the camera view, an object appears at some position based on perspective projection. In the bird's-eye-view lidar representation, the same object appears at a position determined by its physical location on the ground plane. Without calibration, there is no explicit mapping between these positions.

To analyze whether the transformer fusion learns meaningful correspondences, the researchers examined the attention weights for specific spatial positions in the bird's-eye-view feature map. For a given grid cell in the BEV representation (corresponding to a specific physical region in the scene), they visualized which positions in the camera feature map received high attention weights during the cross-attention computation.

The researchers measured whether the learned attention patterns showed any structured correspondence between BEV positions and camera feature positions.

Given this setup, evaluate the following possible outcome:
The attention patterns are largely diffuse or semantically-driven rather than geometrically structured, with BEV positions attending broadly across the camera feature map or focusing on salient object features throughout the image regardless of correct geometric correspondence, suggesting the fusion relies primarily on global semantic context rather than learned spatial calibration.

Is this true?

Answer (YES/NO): NO